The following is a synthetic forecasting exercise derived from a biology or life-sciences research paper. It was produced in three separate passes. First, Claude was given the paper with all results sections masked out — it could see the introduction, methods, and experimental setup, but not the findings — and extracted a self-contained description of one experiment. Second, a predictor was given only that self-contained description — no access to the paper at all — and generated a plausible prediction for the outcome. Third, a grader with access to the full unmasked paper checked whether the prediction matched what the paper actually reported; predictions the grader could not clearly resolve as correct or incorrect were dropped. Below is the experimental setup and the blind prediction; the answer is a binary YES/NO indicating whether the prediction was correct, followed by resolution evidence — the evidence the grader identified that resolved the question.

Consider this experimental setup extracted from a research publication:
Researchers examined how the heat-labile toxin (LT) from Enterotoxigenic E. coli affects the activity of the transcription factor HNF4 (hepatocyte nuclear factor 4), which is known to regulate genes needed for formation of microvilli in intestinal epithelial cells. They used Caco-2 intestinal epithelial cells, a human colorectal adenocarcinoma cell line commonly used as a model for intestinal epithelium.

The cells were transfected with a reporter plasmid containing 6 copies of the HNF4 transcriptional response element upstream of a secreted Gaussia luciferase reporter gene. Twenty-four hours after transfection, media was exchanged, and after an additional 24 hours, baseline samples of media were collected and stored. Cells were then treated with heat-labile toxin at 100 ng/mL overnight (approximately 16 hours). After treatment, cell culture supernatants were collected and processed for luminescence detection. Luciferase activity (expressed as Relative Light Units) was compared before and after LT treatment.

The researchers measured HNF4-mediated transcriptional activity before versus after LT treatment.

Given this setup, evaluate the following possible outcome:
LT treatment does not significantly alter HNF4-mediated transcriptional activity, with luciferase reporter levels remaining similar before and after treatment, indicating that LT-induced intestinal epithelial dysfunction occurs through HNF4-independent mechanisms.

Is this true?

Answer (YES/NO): NO